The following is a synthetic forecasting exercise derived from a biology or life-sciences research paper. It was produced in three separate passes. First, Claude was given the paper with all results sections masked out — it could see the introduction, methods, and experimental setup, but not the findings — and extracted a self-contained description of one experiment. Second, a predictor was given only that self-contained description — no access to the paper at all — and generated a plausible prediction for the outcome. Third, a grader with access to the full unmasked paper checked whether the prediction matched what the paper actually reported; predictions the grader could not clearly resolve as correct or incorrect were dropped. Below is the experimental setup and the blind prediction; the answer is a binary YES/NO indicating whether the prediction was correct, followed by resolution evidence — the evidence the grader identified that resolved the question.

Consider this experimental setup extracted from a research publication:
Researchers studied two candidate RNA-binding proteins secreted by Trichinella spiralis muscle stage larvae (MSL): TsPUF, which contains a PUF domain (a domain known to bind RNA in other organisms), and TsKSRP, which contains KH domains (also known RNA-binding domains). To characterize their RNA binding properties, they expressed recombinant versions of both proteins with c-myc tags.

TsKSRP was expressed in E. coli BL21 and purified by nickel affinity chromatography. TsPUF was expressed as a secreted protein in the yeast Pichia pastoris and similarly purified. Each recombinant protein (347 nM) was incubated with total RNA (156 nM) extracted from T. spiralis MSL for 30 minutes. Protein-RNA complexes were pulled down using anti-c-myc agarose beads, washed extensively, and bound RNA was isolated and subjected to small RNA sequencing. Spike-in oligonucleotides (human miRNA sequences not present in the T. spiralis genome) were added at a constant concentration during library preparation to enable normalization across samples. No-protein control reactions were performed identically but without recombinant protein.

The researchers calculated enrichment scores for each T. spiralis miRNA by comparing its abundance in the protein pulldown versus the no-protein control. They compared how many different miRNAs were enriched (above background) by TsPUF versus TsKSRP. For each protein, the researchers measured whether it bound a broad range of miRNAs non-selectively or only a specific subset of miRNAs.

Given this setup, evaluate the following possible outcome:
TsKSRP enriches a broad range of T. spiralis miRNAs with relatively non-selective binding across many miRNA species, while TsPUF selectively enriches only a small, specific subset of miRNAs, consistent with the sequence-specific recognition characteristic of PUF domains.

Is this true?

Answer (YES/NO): NO